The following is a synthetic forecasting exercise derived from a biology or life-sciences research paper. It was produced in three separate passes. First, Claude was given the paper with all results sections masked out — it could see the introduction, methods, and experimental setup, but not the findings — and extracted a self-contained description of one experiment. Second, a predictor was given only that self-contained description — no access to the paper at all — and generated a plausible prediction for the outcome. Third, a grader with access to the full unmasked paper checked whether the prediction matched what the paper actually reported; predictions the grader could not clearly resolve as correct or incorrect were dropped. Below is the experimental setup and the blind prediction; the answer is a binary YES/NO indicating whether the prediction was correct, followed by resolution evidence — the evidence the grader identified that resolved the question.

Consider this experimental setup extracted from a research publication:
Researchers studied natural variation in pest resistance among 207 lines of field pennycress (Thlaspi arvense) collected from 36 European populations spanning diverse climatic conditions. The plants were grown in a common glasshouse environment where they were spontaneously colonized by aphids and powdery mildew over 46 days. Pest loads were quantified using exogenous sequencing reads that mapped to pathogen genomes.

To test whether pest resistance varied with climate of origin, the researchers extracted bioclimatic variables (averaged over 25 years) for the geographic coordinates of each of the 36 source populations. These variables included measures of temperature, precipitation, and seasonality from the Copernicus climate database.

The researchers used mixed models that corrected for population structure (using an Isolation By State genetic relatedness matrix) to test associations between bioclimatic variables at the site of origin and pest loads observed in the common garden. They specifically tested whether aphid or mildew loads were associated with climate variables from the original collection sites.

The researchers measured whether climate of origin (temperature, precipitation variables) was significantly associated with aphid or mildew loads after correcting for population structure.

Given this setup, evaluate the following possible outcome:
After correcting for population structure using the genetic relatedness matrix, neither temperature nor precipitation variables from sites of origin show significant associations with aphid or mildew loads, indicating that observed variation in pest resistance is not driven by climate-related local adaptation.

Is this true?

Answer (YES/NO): NO